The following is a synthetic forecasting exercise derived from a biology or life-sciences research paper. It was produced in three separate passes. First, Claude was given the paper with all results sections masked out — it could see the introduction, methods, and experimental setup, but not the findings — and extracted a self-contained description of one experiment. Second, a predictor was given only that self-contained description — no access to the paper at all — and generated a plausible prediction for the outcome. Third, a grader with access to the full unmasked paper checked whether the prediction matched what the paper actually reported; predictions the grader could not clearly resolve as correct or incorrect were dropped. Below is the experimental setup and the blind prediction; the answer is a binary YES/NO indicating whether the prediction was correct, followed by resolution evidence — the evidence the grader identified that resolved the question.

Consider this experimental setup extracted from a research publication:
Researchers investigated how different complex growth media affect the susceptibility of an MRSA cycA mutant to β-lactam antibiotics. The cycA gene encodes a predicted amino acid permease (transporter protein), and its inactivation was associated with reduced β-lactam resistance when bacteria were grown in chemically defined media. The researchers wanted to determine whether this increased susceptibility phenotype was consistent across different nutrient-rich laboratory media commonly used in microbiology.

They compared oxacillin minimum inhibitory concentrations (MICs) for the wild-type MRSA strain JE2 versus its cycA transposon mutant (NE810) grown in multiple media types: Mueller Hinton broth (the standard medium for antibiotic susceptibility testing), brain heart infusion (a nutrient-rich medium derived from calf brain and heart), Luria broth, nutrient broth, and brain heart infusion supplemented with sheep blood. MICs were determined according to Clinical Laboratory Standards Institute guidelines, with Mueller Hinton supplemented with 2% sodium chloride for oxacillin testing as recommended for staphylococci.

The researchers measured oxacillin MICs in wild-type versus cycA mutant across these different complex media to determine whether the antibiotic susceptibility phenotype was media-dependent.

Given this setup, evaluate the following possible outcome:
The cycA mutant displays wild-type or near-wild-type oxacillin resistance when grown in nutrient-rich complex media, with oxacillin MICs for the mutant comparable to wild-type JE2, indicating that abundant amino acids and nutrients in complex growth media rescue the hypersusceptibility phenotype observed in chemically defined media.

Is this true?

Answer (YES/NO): NO